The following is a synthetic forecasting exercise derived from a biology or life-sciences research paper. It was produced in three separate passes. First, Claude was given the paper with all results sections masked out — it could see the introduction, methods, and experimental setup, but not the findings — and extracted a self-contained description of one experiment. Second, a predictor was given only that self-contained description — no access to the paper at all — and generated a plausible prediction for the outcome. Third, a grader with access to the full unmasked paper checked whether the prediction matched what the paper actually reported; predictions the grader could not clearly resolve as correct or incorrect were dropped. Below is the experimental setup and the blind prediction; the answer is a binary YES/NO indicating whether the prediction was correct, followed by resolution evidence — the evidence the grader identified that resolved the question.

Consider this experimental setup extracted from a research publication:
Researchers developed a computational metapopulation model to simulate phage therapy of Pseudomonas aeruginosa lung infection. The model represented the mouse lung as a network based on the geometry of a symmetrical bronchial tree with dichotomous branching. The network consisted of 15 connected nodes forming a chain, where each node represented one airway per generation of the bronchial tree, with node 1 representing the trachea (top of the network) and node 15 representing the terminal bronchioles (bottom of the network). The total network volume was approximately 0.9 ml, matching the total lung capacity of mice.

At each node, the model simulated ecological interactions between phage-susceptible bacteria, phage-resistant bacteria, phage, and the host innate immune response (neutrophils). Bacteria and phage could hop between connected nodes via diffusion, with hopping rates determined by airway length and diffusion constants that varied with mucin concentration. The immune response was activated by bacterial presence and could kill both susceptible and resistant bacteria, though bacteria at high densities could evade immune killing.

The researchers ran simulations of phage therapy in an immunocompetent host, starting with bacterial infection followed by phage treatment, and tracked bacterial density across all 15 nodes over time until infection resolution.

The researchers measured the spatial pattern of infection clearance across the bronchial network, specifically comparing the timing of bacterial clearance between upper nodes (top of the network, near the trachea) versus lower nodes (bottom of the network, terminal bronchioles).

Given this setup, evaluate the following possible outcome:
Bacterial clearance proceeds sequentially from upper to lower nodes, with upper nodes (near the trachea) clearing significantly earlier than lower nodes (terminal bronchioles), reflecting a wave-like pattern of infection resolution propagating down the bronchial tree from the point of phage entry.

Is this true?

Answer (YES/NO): NO